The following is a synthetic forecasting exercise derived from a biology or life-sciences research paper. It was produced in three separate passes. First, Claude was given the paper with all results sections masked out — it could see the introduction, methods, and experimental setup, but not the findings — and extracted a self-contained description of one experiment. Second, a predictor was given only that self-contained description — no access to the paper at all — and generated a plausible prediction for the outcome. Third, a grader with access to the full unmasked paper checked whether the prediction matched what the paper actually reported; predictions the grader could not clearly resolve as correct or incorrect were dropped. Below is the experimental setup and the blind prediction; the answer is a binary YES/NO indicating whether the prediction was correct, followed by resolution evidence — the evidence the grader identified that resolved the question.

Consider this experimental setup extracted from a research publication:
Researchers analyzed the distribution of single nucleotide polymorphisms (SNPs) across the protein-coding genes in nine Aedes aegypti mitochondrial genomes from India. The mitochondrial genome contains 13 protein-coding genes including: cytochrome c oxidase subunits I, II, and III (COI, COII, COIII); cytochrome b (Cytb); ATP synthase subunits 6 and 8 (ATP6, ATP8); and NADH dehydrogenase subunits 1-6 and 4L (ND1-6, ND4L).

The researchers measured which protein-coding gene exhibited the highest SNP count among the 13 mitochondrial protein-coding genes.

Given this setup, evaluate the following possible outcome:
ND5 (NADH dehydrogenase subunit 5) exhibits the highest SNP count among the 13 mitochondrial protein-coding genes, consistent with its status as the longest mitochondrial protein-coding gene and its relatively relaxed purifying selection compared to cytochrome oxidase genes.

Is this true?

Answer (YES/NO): NO